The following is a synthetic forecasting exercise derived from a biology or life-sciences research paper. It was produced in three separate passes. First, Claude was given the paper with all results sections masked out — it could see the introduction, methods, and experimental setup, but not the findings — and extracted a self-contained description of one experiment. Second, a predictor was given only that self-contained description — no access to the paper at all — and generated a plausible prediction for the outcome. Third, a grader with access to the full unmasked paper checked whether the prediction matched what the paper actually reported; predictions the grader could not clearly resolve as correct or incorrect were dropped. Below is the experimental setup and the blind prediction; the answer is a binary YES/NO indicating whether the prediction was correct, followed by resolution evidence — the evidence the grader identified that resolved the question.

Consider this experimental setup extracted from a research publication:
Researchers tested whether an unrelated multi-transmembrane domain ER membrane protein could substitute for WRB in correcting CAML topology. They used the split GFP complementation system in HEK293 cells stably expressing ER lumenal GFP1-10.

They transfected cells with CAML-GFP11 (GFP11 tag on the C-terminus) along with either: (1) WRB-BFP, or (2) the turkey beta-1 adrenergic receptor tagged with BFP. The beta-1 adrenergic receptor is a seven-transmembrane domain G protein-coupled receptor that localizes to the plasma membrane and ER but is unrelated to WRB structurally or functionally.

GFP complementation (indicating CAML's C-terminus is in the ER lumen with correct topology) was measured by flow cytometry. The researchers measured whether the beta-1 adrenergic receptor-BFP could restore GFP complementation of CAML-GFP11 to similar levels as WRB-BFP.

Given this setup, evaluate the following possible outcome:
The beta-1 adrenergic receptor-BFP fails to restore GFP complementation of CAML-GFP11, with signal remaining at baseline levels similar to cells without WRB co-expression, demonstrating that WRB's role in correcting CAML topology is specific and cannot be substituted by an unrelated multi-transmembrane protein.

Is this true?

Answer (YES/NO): YES